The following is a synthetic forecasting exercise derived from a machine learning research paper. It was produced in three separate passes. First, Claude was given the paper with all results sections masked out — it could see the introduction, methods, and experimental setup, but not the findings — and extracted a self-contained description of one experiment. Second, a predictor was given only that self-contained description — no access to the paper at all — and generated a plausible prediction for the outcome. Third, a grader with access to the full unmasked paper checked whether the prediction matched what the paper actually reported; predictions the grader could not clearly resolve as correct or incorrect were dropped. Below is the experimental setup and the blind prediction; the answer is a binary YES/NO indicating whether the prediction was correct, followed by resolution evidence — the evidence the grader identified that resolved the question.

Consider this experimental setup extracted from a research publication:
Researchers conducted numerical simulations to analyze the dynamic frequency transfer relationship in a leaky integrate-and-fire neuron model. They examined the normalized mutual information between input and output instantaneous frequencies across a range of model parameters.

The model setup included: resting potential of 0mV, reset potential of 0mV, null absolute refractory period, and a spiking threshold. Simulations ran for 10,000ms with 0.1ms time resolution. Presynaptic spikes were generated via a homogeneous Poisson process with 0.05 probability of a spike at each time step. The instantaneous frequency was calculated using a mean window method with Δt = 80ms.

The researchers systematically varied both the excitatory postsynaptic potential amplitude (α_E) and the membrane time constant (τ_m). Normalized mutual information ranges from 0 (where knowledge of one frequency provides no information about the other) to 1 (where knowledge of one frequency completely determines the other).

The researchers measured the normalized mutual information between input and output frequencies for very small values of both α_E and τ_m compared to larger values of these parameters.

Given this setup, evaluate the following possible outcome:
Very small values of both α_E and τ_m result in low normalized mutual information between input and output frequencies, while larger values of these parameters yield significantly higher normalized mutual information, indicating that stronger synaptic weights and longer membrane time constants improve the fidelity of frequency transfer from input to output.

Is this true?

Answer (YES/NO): YES